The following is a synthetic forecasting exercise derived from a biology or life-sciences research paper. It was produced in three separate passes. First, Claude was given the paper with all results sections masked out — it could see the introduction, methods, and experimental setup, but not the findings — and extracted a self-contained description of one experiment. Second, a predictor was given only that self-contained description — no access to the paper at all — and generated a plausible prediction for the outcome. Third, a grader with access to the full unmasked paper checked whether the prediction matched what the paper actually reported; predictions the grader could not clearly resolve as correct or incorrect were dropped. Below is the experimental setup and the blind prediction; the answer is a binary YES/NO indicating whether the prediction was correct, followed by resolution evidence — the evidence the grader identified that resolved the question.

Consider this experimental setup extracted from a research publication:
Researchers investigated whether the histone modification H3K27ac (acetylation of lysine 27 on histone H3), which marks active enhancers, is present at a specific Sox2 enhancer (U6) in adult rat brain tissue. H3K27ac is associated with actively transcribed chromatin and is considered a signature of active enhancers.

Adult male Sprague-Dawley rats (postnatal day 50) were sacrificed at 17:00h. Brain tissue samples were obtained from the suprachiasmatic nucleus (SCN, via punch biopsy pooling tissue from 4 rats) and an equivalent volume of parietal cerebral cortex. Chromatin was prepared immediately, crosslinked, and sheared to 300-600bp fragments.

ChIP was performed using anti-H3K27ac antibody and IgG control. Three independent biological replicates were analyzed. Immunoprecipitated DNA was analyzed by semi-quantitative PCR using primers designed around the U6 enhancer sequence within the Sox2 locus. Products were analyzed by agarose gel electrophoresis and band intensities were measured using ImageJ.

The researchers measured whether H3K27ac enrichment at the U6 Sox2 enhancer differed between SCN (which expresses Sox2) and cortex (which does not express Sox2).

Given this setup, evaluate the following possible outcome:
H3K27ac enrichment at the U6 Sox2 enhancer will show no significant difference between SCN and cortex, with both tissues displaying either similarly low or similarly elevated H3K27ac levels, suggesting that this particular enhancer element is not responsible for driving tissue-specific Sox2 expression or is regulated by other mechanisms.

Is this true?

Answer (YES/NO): YES